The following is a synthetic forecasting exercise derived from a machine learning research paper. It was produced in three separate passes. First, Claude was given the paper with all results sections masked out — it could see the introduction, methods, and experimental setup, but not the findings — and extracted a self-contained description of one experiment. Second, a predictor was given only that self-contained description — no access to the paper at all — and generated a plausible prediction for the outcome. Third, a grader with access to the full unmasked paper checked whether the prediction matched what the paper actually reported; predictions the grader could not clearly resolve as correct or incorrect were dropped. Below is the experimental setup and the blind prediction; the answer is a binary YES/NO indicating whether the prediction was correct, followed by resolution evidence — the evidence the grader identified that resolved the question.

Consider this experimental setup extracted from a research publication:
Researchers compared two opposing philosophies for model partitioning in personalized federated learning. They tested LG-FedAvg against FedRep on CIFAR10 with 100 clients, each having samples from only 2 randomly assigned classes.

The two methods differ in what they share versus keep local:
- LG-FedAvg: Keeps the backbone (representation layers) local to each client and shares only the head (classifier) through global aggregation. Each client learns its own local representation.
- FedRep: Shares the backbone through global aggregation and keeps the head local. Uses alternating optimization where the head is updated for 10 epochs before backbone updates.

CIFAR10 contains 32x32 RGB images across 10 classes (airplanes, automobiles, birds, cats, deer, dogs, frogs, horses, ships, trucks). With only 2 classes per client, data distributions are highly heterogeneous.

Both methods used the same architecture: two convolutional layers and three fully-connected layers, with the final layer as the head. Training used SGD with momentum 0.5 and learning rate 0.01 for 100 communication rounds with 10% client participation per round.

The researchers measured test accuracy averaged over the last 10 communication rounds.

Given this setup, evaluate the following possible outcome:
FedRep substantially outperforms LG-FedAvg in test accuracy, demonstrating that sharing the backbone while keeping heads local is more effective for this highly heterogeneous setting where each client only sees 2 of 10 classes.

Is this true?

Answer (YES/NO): YES